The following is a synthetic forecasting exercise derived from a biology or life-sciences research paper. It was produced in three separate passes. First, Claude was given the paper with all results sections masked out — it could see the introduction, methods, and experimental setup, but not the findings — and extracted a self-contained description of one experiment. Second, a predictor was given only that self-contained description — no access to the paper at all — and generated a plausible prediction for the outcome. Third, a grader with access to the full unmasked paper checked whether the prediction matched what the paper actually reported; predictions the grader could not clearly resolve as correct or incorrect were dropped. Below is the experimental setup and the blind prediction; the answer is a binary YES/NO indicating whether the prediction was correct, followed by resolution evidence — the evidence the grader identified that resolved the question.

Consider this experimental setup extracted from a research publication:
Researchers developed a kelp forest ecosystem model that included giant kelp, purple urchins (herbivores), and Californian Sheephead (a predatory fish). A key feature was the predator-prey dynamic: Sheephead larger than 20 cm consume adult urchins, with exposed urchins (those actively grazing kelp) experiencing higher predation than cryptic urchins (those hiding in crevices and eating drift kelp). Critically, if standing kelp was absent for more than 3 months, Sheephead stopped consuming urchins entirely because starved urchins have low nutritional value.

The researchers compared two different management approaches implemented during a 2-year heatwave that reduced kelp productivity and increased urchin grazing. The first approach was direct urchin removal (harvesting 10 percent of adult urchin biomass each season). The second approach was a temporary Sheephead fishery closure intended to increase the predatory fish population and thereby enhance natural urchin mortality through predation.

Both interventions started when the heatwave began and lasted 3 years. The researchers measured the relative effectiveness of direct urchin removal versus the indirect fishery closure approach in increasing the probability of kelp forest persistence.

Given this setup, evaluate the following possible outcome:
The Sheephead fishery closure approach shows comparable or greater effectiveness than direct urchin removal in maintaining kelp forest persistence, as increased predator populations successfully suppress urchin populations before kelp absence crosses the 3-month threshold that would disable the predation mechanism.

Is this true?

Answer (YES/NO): YES